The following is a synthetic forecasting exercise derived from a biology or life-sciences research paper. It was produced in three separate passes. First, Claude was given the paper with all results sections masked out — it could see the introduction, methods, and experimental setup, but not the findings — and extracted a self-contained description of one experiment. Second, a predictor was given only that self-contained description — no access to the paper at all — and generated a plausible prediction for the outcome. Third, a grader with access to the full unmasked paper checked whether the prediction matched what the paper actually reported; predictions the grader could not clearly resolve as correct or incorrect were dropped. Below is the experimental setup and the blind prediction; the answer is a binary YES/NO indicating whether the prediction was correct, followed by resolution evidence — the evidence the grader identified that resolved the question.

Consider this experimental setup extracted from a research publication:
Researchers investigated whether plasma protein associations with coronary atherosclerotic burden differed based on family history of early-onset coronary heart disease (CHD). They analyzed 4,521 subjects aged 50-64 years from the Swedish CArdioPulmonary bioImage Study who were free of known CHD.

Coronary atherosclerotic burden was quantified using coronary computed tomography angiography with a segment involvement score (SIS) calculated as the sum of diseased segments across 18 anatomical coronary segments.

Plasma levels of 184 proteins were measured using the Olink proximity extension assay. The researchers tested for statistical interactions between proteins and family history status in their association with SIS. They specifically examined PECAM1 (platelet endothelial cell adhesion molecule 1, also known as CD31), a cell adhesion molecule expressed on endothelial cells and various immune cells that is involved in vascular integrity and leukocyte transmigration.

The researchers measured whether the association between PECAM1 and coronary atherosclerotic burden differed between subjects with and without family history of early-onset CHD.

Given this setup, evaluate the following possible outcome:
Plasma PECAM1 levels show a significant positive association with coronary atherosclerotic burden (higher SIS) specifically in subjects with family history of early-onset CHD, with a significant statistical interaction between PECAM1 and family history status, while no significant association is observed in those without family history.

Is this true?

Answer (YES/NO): YES